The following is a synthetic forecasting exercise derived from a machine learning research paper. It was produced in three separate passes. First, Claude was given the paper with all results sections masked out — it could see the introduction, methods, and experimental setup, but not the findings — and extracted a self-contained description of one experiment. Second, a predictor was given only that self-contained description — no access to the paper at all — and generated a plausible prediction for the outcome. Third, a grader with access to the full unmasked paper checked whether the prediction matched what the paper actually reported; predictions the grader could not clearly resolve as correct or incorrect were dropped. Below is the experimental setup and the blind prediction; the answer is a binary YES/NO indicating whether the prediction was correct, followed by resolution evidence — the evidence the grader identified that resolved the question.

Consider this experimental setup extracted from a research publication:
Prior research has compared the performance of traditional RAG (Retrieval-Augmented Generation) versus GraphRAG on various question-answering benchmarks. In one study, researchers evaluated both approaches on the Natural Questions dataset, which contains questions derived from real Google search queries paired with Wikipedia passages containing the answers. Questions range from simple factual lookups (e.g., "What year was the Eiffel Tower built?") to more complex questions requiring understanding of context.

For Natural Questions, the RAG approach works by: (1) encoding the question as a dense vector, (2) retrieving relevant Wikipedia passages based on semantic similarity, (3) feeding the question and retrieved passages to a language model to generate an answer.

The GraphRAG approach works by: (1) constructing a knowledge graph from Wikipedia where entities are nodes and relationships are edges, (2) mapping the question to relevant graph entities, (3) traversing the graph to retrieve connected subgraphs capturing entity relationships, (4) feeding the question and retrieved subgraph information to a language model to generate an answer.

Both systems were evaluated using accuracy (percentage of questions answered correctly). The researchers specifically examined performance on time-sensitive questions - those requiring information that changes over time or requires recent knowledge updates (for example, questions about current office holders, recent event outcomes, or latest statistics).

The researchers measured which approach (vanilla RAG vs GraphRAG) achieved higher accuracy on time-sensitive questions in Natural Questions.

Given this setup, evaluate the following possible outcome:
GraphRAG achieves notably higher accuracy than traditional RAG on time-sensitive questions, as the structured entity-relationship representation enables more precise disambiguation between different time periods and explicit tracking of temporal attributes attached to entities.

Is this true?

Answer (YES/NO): NO